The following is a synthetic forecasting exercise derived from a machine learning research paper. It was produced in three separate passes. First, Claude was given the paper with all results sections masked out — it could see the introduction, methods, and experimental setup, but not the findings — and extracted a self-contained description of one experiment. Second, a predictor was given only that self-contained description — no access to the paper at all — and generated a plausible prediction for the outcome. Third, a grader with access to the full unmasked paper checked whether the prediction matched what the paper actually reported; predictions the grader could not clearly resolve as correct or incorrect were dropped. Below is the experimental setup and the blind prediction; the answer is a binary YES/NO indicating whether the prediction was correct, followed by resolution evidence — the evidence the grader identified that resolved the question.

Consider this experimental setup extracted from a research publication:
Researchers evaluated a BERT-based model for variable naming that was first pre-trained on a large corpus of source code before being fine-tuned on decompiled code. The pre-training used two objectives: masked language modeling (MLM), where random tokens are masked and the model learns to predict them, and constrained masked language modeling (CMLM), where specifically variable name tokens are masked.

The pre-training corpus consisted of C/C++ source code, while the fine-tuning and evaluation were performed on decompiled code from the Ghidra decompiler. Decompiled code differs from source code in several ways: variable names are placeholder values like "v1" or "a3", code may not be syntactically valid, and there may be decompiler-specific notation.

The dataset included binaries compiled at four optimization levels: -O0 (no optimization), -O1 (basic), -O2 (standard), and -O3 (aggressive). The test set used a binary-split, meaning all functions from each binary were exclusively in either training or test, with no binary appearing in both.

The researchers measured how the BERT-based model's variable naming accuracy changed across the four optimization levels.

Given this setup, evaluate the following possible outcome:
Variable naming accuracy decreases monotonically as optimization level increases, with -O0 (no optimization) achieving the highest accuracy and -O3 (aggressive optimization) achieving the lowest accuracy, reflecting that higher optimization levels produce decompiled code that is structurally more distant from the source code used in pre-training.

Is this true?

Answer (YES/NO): YES